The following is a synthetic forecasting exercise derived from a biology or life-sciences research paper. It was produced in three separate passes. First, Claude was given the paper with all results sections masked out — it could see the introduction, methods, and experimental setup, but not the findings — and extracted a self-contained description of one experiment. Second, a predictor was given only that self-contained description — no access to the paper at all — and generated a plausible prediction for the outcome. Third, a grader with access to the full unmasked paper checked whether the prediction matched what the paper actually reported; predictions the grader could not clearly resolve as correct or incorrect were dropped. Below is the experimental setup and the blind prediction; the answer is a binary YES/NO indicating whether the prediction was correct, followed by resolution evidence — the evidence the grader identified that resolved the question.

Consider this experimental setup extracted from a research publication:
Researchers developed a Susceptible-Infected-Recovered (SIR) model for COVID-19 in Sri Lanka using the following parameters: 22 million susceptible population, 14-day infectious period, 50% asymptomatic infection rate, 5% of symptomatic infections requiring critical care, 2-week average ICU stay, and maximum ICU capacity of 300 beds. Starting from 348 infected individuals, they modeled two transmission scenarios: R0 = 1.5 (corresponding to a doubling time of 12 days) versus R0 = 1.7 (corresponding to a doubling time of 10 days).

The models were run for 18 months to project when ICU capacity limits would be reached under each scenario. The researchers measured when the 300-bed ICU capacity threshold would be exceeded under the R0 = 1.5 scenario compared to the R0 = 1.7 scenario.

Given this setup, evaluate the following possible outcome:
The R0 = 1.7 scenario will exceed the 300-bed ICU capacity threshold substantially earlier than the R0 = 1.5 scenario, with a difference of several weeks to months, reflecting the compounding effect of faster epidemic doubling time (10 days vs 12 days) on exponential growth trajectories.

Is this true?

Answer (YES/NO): YES